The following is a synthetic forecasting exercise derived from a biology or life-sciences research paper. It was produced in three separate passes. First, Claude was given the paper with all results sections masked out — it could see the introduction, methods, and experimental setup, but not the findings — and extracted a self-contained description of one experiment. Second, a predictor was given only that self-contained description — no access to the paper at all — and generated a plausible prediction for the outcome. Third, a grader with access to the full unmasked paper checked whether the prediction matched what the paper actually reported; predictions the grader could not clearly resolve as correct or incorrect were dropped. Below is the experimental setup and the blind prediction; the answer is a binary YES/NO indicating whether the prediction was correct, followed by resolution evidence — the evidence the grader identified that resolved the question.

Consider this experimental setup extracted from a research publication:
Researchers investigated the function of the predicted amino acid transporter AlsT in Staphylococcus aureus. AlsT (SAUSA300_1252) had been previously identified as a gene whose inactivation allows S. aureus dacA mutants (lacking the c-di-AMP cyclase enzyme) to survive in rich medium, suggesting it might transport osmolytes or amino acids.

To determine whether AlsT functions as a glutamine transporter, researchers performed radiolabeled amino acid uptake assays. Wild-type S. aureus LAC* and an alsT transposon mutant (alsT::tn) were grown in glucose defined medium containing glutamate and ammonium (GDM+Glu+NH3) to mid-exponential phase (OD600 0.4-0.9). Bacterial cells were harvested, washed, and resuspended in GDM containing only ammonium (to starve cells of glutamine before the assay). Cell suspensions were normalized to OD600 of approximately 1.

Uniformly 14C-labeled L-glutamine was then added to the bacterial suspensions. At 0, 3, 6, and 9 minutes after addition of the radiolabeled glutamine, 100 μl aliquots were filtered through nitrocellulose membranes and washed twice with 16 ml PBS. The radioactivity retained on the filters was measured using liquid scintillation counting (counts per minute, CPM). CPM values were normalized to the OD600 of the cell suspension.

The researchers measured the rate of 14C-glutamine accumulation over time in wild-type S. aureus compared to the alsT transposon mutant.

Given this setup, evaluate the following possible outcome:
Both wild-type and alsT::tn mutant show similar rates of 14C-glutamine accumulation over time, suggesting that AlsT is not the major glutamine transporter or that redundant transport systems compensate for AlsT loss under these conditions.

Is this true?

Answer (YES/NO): NO